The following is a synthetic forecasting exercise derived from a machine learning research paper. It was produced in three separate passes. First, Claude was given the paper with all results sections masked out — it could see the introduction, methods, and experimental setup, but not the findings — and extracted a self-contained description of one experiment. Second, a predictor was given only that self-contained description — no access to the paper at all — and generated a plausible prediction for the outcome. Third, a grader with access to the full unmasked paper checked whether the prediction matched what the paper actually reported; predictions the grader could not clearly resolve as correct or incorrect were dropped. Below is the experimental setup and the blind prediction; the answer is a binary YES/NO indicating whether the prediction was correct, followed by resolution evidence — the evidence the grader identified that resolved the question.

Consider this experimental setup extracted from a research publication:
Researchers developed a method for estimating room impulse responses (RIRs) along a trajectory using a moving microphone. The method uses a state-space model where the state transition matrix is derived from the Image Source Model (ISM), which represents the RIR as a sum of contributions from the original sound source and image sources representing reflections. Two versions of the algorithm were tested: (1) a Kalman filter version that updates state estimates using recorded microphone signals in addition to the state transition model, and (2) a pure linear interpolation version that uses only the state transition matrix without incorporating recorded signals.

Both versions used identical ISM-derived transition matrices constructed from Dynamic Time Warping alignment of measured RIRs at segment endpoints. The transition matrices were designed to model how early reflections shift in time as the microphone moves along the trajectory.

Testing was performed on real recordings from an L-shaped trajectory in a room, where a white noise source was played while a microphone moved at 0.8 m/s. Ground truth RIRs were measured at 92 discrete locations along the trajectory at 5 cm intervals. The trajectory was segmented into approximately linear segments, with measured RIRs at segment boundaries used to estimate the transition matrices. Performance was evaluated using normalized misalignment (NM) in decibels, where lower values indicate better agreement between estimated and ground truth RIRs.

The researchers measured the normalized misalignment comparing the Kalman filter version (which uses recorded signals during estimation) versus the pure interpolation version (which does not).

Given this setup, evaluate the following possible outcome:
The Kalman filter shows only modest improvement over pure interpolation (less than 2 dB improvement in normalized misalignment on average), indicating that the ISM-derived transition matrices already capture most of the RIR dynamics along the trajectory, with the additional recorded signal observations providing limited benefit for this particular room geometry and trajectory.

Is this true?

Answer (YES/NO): NO